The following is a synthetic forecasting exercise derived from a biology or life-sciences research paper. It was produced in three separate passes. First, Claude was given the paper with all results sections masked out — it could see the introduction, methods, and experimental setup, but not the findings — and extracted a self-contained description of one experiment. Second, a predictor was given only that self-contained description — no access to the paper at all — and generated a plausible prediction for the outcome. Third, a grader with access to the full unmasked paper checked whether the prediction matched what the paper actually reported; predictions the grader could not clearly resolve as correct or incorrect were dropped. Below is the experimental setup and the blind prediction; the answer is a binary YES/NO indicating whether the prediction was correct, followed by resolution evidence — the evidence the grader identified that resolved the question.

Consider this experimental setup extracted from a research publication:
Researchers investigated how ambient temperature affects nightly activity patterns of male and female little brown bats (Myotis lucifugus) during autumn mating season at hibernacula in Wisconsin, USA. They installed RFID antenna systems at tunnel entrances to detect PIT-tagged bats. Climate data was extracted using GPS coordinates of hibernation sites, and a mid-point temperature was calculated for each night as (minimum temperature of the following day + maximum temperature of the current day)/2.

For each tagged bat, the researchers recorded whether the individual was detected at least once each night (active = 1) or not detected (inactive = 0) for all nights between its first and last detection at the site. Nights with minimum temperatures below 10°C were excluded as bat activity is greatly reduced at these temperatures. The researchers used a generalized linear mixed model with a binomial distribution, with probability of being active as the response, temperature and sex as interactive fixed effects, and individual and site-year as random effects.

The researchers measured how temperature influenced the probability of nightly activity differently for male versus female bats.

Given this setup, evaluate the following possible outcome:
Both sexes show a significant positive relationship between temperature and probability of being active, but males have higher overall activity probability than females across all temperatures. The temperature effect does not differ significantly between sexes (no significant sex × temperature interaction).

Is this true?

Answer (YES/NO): NO